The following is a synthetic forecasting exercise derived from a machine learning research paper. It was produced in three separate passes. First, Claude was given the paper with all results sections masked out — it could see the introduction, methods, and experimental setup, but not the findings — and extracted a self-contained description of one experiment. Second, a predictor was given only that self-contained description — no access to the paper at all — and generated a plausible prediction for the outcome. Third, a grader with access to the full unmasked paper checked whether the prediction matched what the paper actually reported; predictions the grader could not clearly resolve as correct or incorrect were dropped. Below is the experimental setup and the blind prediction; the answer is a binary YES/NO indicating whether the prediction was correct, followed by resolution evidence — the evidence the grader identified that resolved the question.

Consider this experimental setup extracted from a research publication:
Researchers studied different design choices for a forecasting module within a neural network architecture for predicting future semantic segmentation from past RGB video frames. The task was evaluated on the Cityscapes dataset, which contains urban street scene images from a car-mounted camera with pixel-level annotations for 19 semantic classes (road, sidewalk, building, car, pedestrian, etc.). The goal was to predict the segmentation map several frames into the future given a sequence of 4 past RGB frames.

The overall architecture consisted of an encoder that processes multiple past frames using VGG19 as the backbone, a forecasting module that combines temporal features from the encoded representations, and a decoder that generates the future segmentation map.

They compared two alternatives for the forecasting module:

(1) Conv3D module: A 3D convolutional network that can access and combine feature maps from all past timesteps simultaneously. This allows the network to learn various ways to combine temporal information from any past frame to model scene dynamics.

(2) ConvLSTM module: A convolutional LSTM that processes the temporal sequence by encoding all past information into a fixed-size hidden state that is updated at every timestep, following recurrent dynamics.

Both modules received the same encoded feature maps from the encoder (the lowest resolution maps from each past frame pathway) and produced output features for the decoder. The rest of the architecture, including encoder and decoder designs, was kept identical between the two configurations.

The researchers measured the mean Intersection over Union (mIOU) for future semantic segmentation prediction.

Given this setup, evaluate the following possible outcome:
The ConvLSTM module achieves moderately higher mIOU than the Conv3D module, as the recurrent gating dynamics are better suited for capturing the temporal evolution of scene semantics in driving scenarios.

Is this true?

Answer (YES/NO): NO